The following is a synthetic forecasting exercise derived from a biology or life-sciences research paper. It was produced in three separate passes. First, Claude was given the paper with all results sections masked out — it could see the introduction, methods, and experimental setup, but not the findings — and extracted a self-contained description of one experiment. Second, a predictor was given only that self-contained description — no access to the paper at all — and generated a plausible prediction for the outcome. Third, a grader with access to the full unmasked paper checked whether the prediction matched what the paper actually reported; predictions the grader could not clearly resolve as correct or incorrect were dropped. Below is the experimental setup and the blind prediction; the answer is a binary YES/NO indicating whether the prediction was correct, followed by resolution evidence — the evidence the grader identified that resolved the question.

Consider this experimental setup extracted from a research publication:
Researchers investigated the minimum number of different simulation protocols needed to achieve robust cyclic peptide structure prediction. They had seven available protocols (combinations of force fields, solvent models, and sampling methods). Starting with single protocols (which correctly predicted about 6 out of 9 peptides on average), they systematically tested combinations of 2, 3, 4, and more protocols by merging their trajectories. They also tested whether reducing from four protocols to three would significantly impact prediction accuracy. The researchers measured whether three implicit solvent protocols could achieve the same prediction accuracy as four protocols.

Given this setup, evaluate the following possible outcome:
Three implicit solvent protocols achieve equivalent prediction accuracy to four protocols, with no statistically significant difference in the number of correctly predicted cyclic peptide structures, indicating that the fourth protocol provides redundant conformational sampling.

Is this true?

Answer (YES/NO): NO